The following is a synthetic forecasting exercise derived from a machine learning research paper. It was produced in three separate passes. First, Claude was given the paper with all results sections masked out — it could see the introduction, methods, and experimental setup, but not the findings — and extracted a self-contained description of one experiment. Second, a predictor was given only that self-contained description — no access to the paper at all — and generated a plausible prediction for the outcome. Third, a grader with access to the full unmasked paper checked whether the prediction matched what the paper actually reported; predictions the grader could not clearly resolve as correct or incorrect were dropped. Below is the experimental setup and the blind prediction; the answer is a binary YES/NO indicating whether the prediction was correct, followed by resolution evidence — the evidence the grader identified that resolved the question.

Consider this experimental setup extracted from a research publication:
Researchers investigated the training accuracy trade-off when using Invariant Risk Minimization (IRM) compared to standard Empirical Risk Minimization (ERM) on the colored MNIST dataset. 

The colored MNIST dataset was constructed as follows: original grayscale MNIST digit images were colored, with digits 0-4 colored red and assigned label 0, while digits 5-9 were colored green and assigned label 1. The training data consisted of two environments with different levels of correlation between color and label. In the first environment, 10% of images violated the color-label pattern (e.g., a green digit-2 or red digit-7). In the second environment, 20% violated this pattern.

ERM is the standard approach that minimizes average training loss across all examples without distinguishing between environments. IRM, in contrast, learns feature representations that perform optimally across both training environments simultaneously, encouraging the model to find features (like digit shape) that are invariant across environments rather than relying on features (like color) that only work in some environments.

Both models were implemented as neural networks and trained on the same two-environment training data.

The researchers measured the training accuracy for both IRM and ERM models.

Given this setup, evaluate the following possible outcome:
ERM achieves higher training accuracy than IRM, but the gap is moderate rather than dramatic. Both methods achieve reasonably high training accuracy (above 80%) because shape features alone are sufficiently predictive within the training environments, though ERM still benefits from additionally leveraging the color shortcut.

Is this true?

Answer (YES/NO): NO